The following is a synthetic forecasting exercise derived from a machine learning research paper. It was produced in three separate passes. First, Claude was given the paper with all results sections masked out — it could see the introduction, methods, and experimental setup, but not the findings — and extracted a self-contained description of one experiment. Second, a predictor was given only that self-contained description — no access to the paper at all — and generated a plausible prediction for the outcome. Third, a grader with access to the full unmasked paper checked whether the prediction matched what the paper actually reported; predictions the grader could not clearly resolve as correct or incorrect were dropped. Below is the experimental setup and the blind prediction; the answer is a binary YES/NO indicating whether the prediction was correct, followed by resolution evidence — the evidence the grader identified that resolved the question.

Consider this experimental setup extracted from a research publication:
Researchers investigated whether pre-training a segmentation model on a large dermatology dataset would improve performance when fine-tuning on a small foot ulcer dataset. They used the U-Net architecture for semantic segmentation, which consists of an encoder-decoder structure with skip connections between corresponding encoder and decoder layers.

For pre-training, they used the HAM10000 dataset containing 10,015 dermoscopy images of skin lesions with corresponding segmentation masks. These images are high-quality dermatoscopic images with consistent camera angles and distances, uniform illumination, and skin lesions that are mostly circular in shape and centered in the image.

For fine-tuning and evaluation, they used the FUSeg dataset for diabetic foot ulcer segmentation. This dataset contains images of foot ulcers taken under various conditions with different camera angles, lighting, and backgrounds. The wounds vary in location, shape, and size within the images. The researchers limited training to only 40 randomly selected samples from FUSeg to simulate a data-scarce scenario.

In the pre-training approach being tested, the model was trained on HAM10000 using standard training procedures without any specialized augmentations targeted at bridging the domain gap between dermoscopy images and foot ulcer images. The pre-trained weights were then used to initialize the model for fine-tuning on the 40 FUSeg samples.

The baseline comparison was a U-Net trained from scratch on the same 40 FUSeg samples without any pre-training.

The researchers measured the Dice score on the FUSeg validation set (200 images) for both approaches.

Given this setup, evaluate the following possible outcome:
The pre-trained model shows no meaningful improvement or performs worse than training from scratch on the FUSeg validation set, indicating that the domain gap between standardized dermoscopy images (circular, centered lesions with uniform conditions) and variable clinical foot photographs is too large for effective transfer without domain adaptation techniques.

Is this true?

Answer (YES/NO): YES